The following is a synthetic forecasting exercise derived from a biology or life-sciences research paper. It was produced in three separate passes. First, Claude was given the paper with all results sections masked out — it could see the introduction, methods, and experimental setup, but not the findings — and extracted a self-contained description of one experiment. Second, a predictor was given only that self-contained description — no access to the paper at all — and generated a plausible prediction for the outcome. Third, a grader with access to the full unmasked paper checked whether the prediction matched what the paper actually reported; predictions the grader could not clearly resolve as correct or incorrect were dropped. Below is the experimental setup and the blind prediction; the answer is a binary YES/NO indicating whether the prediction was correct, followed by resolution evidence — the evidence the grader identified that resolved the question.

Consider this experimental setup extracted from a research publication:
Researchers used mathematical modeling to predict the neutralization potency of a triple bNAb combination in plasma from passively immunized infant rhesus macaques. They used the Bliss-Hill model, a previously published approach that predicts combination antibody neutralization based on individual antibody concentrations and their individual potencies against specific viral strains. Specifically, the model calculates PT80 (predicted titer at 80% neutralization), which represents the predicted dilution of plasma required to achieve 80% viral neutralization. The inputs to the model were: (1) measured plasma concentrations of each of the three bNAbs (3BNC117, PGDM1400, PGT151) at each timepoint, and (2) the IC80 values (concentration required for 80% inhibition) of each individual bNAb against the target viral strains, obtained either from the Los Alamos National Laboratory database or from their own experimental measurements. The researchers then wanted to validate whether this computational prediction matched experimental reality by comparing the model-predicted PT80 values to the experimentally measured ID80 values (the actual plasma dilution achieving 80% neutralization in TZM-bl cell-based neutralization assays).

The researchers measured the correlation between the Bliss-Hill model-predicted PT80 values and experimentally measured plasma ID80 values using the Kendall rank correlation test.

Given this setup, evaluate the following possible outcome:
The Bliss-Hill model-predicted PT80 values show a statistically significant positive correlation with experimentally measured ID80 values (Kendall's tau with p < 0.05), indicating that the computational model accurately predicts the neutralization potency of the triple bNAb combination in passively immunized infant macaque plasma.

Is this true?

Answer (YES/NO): YES